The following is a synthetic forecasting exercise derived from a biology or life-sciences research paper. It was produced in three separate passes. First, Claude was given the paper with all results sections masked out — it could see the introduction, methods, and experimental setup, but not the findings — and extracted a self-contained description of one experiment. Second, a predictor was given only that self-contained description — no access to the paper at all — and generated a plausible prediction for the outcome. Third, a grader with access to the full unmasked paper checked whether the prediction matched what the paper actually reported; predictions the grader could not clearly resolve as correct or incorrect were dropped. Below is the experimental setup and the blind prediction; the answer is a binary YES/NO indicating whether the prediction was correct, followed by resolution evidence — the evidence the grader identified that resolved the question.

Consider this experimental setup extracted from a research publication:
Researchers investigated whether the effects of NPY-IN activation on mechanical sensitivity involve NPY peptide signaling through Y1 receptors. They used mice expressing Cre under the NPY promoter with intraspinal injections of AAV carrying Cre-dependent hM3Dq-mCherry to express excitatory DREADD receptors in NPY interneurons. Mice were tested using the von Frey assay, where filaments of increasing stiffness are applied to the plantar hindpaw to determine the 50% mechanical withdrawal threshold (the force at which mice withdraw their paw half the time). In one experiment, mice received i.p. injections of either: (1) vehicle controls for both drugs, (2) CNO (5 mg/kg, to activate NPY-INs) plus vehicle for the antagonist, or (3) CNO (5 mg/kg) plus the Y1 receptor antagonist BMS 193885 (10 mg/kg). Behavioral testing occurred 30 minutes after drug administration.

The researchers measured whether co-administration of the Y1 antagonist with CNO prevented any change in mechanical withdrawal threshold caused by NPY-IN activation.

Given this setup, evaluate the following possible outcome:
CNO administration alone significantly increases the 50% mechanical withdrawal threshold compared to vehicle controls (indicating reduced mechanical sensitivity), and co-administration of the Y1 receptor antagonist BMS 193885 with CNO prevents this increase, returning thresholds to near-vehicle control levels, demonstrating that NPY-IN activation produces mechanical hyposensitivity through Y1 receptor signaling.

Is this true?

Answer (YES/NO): NO